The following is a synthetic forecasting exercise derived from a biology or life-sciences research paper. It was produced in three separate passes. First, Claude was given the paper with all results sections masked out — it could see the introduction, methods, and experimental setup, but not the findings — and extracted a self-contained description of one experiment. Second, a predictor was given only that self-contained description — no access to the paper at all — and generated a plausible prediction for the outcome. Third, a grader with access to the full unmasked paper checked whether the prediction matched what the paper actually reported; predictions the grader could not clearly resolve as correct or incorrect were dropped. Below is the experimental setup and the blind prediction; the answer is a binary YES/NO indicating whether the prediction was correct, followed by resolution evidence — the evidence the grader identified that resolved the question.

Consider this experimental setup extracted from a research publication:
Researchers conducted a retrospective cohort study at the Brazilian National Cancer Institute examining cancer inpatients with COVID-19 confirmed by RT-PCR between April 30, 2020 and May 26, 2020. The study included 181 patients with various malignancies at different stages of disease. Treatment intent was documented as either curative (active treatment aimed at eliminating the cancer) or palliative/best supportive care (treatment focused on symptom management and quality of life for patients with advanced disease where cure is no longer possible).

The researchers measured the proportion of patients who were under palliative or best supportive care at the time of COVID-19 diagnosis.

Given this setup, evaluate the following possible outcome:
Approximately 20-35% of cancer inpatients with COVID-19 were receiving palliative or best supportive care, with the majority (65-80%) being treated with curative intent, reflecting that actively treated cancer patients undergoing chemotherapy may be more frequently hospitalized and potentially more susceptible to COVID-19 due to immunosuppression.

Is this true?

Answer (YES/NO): NO